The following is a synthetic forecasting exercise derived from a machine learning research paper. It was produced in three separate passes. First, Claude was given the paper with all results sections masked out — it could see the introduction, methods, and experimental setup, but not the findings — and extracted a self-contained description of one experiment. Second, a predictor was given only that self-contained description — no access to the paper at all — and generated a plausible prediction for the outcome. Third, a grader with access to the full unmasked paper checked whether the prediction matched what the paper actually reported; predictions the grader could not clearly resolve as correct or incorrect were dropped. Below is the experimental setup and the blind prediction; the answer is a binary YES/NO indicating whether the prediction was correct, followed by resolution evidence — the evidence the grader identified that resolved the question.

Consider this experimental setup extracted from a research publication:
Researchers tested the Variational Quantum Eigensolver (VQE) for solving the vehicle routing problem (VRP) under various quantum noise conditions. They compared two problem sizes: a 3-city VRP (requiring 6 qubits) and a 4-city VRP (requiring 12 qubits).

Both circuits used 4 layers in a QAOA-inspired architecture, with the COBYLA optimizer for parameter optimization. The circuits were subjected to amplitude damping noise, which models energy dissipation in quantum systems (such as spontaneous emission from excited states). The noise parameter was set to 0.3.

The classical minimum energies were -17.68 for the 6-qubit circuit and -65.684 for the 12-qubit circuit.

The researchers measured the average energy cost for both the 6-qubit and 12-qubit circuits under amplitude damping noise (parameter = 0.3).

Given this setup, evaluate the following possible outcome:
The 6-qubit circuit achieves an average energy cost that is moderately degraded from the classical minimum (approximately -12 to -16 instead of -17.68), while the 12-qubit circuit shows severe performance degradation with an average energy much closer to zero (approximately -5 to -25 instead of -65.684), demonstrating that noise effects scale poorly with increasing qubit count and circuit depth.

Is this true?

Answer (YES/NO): NO